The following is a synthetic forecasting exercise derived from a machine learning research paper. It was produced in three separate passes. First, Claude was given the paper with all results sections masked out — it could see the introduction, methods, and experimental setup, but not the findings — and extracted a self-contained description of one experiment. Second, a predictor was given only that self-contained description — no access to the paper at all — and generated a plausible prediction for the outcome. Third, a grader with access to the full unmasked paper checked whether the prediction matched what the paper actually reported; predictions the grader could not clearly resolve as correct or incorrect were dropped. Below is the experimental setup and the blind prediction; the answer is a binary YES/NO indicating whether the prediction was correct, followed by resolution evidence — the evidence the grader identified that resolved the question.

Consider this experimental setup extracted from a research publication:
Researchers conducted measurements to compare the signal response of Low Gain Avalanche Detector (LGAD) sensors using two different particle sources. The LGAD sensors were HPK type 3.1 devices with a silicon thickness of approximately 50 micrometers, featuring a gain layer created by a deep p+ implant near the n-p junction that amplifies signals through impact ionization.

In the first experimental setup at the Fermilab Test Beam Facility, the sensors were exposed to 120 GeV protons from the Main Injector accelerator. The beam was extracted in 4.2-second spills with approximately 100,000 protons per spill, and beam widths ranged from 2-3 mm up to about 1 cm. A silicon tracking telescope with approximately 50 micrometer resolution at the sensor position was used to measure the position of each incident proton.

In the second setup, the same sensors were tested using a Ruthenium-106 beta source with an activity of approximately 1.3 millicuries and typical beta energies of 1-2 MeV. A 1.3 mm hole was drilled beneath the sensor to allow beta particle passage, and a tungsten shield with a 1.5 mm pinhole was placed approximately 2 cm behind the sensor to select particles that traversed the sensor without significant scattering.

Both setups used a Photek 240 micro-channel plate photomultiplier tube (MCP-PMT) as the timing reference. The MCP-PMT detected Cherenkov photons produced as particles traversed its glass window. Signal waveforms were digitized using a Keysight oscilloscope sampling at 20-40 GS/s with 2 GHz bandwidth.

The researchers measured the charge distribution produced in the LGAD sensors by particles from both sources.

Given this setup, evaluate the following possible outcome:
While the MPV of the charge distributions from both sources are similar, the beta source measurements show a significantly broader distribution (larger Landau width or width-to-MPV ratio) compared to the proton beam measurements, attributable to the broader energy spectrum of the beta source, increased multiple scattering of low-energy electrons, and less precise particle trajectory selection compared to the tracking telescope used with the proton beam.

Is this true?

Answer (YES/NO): NO